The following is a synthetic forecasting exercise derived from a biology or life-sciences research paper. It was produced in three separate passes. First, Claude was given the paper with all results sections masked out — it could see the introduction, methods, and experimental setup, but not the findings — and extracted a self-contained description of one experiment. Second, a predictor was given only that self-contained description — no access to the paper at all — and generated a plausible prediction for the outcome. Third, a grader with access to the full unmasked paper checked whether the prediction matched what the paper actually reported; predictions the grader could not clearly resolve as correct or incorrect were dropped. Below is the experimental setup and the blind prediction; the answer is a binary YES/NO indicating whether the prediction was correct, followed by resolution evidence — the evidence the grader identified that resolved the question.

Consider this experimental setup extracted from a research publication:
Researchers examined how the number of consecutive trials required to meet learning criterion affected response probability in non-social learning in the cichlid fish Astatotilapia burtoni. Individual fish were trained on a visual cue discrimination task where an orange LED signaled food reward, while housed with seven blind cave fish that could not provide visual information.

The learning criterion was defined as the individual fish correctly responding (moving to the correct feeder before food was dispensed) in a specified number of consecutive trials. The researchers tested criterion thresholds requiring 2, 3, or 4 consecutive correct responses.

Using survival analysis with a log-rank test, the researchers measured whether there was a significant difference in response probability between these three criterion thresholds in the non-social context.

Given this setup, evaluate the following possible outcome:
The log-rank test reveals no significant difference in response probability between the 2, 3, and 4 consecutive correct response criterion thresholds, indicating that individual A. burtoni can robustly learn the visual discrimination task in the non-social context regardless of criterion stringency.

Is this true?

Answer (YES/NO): NO